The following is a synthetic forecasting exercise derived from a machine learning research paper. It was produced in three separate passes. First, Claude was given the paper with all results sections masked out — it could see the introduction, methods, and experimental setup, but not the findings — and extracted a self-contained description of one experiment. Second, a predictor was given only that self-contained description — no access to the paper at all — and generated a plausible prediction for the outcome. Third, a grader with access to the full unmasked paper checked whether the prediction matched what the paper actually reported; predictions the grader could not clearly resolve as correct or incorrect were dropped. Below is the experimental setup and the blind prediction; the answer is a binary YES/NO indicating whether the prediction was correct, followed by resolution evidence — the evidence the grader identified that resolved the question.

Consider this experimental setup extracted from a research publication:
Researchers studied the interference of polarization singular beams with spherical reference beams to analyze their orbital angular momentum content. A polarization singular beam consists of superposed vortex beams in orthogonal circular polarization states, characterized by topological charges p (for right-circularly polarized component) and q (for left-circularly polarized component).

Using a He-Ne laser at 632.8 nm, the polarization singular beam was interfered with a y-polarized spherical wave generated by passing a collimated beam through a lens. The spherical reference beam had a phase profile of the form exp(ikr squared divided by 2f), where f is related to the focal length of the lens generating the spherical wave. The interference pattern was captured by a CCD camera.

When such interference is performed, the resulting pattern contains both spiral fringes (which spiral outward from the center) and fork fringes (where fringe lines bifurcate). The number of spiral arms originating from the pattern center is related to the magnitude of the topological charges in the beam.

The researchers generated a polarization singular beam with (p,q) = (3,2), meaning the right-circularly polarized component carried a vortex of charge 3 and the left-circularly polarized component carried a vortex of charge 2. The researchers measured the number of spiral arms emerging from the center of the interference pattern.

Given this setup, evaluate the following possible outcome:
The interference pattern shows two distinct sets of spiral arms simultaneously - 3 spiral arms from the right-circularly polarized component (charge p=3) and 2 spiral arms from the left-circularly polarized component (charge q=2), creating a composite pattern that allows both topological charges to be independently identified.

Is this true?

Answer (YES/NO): NO